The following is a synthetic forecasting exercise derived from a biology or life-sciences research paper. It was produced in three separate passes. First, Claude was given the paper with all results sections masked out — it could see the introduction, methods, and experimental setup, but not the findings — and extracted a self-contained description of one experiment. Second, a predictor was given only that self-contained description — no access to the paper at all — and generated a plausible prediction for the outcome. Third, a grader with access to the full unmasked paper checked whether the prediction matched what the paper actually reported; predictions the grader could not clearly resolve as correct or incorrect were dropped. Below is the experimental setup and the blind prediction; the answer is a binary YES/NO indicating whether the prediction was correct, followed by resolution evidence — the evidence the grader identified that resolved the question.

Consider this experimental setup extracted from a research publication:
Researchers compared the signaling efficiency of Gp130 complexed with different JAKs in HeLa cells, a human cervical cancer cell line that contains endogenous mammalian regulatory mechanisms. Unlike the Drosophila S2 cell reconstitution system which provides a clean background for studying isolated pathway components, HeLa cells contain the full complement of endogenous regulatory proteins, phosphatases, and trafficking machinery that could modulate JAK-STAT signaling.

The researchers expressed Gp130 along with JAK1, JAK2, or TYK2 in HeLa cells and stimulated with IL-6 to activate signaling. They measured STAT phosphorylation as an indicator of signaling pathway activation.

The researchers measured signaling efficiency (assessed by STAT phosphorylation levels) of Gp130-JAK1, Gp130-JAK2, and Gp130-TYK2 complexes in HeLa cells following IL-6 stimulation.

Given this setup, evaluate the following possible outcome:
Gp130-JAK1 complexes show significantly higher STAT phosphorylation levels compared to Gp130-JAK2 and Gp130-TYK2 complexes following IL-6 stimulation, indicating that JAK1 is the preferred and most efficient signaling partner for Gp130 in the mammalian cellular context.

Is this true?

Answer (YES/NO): YES